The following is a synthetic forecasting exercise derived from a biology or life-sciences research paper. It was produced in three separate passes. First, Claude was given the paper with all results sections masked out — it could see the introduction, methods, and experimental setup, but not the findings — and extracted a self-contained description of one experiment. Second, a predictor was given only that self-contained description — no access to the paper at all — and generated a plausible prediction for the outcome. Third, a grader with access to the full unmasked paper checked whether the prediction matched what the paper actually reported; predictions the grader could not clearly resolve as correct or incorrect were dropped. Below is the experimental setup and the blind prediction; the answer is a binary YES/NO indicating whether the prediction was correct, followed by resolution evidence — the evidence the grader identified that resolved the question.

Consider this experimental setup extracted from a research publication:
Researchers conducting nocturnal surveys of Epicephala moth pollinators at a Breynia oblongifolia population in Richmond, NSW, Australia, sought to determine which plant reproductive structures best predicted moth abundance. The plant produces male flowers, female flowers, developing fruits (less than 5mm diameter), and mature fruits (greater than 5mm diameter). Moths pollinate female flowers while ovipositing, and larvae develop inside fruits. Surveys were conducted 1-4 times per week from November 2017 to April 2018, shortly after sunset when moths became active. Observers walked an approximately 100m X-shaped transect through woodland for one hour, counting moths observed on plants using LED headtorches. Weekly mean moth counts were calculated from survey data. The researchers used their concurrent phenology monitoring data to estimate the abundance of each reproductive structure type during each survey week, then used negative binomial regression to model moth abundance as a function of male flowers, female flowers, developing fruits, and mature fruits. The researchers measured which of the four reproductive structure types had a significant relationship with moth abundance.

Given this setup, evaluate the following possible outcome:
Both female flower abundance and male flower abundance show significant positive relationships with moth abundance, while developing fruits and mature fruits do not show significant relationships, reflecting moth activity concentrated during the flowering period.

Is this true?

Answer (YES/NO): NO